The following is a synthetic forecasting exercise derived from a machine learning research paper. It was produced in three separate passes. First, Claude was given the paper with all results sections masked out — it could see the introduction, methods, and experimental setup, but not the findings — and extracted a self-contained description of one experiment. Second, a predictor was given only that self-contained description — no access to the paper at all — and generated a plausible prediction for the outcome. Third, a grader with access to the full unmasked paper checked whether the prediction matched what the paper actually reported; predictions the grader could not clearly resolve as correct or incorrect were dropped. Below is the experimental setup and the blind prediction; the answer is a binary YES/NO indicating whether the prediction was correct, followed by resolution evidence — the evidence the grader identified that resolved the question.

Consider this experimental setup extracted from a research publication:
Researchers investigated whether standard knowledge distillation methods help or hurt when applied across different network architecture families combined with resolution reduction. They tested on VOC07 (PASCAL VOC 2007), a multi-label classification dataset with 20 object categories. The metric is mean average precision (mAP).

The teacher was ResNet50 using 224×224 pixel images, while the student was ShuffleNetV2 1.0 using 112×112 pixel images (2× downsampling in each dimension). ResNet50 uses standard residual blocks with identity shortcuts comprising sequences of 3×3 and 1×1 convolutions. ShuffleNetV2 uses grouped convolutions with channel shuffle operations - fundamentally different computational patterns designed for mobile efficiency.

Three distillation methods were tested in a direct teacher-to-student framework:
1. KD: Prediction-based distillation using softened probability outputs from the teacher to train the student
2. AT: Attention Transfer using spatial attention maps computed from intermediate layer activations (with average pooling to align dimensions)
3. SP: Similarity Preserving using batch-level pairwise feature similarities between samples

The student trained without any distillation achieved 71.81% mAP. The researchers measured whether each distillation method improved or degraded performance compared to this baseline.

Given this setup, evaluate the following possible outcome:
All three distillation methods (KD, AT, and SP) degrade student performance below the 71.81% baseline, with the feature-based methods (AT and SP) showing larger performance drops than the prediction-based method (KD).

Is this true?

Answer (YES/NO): YES